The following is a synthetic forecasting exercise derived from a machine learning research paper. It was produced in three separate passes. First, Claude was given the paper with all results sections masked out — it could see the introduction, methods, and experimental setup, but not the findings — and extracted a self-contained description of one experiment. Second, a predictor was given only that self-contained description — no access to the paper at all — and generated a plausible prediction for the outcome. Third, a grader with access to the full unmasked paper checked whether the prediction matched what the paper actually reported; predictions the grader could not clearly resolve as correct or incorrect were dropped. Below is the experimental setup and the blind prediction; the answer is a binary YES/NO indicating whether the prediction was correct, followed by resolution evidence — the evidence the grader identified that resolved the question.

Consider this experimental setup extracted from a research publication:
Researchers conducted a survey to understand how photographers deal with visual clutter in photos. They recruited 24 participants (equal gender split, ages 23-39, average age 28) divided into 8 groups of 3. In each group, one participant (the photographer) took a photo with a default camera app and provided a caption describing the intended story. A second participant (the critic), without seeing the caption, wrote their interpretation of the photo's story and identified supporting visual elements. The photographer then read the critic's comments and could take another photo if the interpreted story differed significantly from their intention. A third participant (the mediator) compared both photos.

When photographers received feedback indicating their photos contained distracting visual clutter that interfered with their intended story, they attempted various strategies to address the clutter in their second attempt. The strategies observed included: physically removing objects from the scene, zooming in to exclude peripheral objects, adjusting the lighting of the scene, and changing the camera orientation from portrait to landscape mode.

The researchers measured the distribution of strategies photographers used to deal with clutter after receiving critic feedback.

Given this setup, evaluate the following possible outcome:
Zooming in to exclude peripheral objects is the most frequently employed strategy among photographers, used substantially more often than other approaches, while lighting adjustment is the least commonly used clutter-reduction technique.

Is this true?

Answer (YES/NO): NO